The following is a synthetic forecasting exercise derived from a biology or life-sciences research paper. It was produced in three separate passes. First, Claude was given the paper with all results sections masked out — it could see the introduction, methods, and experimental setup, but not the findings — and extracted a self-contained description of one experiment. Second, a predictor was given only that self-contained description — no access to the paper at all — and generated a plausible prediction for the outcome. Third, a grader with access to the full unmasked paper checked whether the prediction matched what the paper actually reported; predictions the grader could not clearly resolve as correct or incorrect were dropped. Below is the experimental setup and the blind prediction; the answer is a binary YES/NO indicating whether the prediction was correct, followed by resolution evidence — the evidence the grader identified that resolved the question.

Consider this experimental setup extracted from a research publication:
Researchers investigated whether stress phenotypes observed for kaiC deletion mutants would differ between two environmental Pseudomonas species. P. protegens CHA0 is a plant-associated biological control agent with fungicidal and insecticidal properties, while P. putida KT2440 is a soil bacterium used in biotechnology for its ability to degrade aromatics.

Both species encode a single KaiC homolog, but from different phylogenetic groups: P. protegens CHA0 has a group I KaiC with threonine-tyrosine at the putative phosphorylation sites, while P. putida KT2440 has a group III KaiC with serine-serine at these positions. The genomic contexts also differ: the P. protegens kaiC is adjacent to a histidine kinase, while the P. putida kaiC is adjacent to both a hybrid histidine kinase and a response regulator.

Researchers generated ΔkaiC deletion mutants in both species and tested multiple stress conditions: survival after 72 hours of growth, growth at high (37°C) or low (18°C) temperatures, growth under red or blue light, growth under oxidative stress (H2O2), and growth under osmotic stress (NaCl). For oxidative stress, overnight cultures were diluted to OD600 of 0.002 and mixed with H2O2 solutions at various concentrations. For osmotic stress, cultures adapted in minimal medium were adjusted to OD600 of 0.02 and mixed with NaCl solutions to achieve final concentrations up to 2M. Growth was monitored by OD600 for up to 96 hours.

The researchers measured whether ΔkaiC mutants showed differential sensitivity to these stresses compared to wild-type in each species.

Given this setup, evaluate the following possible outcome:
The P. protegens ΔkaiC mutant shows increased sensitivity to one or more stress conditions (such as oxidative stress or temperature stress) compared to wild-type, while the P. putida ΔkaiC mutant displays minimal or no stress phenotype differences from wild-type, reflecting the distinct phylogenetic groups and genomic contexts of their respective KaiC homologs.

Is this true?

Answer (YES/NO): NO